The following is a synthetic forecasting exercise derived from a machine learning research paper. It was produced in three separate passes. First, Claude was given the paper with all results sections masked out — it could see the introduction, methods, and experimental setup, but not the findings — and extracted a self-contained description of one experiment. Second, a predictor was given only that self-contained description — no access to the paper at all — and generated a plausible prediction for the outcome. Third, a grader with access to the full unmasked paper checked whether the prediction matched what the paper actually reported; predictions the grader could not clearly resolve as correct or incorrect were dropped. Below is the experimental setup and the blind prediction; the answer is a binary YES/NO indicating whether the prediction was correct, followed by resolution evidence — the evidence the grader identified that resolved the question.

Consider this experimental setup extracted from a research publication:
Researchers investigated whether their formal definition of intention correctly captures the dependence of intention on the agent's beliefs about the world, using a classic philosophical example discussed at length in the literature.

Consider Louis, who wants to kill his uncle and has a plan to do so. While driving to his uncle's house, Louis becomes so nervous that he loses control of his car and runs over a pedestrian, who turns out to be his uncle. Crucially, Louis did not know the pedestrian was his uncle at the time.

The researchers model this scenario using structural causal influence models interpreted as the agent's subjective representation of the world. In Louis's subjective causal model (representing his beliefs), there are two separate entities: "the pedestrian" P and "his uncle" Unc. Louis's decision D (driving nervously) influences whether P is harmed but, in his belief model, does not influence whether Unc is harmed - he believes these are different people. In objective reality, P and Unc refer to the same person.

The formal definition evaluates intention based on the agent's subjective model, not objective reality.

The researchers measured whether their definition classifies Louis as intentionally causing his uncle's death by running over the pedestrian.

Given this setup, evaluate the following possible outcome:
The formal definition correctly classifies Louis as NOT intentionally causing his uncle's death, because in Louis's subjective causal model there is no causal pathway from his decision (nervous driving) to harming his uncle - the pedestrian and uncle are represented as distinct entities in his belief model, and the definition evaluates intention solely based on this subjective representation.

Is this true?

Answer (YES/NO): YES